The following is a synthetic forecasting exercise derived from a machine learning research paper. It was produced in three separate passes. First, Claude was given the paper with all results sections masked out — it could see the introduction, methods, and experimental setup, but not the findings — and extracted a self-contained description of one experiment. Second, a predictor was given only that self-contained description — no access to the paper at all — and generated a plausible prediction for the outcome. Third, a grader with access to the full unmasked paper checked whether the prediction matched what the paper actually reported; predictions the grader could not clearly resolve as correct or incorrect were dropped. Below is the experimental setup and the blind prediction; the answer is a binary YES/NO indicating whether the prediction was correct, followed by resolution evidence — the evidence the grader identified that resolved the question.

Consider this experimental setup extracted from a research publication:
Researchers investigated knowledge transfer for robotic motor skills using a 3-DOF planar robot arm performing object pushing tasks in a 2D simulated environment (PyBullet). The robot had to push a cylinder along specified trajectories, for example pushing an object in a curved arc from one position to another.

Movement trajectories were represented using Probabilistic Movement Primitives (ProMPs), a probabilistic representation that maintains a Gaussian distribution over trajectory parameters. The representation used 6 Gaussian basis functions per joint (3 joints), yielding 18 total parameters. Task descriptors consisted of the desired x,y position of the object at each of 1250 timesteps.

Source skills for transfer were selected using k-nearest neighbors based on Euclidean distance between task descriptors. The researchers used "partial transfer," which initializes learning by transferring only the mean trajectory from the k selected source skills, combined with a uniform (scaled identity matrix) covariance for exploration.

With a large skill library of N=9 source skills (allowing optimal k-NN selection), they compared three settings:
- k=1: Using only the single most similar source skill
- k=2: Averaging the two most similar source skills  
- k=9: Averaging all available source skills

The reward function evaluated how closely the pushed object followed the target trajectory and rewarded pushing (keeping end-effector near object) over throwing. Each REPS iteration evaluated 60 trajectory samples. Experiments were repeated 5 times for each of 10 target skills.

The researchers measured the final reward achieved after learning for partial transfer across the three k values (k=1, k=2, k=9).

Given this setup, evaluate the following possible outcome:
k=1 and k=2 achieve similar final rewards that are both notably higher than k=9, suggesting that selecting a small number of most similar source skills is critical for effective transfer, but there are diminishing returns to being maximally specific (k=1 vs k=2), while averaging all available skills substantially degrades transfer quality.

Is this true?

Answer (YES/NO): NO